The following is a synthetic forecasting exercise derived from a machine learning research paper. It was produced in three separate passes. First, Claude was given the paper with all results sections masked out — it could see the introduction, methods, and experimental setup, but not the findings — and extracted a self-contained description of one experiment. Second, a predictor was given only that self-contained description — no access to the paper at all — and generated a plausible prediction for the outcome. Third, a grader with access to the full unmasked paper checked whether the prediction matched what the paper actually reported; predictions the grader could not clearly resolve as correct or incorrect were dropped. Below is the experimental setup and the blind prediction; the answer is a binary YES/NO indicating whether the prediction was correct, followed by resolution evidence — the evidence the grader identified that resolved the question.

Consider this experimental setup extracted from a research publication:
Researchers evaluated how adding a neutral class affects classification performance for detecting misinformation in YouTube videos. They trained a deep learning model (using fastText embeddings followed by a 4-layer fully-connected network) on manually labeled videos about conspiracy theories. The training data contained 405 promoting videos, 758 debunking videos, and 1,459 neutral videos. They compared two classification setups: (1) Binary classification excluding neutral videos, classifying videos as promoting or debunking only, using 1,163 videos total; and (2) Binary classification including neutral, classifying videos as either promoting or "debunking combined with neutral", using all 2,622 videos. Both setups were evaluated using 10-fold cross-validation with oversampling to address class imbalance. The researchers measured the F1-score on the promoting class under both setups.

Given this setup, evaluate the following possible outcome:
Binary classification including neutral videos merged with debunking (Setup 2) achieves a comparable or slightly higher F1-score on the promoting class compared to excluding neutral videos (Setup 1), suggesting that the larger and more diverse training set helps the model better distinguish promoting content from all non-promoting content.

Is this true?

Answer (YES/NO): NO